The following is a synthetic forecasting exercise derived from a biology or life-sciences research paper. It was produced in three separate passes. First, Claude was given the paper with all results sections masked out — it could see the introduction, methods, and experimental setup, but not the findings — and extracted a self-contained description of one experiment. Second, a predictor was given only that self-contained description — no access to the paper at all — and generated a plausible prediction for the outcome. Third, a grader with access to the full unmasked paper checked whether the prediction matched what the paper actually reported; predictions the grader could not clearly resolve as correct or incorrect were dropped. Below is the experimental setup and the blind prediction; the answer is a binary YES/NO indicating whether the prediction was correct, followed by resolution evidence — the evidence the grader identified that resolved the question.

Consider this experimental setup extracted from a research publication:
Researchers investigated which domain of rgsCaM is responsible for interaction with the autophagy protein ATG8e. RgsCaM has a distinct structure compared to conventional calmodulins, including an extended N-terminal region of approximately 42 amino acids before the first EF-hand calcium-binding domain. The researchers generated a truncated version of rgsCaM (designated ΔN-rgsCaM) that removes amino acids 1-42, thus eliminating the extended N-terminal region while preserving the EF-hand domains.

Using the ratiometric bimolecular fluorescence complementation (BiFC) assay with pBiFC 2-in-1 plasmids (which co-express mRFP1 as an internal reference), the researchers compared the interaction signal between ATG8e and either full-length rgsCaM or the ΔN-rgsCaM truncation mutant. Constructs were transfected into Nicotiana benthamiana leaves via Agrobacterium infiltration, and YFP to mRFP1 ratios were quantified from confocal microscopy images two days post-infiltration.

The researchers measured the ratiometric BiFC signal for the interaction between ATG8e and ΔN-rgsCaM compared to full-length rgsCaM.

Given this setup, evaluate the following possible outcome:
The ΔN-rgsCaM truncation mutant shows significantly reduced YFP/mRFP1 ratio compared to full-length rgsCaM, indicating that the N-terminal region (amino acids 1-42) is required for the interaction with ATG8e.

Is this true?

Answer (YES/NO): YES